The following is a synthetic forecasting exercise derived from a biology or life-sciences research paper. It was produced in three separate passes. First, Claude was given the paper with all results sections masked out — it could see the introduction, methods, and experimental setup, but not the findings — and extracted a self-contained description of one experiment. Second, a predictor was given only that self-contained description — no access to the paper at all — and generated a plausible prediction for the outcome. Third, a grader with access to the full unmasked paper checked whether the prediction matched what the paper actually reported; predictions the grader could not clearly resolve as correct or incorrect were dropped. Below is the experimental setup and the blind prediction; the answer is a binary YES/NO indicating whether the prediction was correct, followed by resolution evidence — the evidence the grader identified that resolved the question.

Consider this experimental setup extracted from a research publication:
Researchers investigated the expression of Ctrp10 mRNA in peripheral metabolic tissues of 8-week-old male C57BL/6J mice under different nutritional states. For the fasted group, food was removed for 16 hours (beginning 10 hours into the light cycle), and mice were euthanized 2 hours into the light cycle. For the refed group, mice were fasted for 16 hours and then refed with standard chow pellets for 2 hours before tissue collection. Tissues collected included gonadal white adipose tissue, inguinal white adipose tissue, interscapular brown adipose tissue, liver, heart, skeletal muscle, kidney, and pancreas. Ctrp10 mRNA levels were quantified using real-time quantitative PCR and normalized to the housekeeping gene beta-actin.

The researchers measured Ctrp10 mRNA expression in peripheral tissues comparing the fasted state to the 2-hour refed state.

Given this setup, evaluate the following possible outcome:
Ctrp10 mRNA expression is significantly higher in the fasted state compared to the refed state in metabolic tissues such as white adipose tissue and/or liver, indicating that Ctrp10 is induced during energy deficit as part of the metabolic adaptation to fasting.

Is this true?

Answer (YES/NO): YES